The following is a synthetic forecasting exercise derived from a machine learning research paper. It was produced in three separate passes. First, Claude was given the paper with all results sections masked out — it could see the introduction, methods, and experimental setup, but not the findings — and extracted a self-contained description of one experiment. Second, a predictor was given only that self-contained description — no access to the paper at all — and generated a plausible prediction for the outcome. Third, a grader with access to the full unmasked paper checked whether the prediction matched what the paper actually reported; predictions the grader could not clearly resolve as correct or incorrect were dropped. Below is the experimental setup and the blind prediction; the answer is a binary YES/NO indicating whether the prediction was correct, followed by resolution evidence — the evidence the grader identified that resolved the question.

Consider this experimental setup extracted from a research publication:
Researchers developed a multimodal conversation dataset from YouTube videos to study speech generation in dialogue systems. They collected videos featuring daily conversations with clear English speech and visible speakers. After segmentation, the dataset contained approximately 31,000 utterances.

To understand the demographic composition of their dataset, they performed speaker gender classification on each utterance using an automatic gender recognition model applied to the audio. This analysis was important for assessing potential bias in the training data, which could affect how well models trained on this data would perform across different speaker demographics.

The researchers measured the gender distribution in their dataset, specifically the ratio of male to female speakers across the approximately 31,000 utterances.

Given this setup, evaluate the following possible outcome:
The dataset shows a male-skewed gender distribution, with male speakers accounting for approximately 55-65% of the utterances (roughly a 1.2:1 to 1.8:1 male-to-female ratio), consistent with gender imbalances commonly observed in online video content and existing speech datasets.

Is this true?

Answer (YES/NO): NO